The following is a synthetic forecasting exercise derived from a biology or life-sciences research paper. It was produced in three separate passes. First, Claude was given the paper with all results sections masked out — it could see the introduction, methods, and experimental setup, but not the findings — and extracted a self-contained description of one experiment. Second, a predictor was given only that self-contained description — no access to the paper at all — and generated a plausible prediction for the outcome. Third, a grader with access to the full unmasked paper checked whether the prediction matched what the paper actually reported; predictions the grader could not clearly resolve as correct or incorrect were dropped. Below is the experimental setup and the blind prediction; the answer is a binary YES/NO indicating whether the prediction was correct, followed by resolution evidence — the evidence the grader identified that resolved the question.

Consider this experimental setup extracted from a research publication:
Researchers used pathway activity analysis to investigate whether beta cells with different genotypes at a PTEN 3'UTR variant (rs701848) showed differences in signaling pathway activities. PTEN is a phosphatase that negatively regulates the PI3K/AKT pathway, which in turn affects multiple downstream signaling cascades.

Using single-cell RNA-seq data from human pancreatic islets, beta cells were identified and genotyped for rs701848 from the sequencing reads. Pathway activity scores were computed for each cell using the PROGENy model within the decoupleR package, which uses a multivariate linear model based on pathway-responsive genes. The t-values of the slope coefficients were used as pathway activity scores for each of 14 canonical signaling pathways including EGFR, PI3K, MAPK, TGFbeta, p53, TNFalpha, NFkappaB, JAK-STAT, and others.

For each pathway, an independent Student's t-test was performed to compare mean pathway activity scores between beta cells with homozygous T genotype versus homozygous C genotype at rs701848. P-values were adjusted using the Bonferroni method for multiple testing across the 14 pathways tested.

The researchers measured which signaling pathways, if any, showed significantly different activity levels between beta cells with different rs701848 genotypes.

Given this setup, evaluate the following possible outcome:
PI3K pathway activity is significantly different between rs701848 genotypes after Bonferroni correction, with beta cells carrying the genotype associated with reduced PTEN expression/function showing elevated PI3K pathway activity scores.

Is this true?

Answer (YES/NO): NO